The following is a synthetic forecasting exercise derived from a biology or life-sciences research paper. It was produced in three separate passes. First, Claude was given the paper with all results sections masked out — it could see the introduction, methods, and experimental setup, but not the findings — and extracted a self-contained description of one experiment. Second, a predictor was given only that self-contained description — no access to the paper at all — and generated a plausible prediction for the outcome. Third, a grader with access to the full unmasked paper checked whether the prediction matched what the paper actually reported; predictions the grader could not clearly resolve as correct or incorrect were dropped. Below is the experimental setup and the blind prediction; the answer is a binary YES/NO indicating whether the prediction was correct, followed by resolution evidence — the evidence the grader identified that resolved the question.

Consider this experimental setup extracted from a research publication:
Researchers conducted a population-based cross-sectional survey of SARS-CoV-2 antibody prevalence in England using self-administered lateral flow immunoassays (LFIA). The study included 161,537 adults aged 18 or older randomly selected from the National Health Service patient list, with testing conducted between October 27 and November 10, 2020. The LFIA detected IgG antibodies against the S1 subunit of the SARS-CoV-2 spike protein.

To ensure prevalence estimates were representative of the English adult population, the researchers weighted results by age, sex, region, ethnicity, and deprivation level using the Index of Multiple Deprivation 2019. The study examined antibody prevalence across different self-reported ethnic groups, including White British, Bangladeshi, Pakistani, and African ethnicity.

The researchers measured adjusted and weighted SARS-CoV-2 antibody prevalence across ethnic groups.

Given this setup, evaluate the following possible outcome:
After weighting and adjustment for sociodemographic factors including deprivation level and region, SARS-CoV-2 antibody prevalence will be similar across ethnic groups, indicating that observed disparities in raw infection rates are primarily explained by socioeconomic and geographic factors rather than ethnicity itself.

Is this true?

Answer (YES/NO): NO